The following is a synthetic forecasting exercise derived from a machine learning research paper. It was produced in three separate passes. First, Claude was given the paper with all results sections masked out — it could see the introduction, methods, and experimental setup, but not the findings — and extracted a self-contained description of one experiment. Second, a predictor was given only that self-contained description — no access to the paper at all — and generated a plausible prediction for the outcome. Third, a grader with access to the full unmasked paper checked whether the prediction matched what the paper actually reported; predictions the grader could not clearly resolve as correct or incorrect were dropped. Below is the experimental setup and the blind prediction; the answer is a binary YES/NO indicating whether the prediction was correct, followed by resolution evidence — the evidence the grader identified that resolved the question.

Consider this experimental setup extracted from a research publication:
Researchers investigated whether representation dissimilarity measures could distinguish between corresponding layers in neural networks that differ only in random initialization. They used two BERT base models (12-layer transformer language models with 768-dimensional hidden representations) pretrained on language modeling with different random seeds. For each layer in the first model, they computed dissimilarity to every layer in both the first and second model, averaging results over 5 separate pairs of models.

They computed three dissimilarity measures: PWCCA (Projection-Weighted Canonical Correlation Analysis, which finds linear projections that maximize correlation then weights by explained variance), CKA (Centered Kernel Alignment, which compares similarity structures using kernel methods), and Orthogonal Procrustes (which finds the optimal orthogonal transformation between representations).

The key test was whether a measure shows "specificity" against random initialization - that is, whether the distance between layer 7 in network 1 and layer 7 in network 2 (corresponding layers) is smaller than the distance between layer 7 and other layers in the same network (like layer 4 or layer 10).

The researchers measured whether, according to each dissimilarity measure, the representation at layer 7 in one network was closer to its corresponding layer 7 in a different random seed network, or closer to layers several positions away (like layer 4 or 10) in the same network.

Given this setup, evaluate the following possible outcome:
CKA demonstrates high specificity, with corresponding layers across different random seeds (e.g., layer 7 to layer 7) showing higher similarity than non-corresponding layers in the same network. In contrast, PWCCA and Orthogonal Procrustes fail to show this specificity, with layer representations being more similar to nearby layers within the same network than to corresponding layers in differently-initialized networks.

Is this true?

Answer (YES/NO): NO